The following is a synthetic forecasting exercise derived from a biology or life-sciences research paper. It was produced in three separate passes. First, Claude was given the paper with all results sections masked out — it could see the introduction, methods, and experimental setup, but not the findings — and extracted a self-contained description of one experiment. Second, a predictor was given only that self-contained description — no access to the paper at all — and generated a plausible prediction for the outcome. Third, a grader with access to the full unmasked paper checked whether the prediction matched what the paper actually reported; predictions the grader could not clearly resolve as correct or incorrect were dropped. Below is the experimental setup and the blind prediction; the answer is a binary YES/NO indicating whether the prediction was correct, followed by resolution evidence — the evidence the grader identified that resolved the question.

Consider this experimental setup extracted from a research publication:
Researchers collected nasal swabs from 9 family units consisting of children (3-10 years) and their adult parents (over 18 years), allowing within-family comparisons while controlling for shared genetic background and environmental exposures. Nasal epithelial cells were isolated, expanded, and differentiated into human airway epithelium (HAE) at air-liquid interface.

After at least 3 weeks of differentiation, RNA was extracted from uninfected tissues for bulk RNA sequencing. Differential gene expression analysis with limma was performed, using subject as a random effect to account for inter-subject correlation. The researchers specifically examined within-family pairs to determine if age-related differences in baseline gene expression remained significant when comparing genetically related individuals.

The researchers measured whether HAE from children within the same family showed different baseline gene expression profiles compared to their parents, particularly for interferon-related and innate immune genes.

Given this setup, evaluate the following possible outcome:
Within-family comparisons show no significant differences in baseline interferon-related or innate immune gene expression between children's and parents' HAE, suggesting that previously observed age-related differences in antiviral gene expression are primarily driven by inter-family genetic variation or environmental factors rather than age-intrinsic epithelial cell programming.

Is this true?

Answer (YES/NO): NO